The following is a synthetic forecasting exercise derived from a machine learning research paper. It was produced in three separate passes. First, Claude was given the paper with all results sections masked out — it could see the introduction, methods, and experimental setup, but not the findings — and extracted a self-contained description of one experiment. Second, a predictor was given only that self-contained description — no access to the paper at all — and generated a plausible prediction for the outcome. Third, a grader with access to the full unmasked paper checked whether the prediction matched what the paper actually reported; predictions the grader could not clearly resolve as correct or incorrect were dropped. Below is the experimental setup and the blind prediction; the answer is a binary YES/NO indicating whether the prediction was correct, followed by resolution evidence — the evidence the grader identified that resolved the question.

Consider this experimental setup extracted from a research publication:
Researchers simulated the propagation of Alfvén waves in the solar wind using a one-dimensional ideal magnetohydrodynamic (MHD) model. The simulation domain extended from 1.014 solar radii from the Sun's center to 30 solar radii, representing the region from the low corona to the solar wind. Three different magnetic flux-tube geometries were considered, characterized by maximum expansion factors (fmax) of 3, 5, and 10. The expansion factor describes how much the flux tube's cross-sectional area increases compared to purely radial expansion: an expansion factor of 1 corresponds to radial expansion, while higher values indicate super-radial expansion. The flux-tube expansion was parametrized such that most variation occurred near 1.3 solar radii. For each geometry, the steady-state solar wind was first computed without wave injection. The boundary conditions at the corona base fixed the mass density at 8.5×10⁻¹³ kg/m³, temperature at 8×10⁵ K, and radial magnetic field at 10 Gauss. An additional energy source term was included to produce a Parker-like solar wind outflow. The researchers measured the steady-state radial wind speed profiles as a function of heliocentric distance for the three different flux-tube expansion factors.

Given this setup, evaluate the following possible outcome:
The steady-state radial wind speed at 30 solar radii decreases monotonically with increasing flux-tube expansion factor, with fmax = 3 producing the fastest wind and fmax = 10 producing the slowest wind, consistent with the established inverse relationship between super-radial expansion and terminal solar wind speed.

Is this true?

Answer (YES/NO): NO